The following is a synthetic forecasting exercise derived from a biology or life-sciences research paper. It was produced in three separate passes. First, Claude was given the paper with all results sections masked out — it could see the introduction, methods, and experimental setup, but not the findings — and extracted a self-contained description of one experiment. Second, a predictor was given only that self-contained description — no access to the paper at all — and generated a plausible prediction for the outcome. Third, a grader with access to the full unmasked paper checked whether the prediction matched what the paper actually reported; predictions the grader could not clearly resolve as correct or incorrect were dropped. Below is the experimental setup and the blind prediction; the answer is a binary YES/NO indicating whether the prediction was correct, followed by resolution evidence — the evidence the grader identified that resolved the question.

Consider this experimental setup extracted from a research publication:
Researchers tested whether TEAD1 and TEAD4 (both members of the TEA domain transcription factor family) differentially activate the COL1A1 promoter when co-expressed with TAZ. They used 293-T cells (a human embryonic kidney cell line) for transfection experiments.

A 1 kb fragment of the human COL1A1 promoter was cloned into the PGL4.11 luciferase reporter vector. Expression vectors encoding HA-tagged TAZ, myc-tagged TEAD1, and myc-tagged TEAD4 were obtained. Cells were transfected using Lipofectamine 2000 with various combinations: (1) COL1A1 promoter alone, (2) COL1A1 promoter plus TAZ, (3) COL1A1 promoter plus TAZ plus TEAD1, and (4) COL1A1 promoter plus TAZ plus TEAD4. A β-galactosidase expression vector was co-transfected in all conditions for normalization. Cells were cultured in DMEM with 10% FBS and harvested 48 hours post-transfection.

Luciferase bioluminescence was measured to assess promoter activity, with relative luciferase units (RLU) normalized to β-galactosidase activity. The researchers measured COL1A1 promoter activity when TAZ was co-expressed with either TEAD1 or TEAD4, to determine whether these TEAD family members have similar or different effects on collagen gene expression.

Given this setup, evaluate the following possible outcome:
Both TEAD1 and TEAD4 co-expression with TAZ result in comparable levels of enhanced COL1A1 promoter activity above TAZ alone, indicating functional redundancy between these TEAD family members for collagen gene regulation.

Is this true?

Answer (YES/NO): NO